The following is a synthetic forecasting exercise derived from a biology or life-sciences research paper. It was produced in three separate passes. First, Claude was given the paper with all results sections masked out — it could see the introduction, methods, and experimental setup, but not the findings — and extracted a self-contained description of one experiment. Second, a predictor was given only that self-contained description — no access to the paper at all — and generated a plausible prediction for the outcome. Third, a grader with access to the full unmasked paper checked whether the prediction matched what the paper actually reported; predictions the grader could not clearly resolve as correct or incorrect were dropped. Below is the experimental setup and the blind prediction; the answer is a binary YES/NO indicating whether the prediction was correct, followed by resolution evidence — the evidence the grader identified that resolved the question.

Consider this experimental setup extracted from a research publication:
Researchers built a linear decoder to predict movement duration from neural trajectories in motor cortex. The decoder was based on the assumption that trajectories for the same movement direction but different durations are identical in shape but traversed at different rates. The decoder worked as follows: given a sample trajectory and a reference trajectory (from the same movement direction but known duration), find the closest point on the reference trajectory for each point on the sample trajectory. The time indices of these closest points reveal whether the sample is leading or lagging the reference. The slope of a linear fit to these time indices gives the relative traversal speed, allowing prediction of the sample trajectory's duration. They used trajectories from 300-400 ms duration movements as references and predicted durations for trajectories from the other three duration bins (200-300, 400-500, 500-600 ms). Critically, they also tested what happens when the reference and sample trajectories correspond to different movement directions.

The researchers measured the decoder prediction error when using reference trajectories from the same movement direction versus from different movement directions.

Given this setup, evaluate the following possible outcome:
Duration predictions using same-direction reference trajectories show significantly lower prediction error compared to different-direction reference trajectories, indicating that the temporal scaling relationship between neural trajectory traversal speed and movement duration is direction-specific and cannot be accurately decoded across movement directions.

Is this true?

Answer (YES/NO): YES